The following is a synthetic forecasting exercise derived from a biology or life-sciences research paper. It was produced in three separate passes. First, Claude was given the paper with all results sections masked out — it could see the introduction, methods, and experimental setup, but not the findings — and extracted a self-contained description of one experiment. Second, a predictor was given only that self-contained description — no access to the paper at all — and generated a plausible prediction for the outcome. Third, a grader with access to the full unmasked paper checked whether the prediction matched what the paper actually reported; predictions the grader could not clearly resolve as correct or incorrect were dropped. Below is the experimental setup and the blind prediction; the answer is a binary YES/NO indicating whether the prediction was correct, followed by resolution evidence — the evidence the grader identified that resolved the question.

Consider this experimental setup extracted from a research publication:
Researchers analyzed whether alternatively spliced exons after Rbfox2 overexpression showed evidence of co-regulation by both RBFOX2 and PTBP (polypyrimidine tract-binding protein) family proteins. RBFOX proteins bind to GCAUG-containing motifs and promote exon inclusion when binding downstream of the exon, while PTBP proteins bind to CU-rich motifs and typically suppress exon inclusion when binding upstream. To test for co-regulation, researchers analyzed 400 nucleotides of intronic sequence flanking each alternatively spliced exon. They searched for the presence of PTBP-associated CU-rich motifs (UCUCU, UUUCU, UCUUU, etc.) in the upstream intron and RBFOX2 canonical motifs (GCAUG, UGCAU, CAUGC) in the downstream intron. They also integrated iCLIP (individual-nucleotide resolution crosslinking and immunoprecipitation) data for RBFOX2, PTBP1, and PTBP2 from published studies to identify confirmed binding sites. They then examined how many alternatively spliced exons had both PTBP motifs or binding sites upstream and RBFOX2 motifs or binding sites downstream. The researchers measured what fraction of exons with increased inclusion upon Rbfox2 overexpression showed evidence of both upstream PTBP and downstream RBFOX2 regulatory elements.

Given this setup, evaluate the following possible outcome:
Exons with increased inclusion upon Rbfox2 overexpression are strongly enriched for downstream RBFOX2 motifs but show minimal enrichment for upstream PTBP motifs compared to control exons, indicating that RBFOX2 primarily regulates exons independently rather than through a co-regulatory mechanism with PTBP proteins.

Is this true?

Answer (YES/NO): NO